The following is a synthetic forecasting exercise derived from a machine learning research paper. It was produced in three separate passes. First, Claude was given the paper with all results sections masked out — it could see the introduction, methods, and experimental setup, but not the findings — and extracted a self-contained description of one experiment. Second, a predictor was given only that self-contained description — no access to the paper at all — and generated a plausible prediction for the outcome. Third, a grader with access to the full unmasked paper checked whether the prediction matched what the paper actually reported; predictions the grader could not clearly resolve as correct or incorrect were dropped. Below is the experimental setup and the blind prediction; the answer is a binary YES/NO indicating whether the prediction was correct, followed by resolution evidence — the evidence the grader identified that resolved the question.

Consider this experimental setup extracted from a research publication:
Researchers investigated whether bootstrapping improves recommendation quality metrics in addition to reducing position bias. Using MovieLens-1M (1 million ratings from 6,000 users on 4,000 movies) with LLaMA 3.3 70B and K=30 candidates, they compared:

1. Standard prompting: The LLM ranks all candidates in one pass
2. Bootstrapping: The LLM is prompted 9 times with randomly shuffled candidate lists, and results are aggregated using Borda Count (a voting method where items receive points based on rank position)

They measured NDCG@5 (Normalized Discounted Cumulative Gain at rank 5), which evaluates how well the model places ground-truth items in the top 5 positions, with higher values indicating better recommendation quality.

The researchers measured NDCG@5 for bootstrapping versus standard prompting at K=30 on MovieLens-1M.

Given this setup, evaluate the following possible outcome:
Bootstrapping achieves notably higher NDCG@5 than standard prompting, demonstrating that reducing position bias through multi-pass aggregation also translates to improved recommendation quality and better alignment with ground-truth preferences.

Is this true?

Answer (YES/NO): NO